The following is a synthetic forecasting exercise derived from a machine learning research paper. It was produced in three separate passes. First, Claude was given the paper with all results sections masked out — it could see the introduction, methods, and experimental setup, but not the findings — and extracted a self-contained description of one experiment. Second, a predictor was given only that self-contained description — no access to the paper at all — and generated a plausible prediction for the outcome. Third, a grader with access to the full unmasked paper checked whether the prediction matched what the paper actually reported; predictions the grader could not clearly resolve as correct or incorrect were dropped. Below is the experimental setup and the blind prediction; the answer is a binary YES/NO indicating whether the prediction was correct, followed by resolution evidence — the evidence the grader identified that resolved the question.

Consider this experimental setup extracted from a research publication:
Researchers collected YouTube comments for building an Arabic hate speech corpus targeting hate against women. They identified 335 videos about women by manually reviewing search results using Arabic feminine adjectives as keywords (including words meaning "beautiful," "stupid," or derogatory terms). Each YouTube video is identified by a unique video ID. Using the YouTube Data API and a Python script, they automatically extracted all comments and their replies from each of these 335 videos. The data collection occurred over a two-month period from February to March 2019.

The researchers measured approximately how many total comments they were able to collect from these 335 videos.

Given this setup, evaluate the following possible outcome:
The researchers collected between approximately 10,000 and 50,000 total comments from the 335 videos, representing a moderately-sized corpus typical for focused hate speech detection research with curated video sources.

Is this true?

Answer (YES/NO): NO